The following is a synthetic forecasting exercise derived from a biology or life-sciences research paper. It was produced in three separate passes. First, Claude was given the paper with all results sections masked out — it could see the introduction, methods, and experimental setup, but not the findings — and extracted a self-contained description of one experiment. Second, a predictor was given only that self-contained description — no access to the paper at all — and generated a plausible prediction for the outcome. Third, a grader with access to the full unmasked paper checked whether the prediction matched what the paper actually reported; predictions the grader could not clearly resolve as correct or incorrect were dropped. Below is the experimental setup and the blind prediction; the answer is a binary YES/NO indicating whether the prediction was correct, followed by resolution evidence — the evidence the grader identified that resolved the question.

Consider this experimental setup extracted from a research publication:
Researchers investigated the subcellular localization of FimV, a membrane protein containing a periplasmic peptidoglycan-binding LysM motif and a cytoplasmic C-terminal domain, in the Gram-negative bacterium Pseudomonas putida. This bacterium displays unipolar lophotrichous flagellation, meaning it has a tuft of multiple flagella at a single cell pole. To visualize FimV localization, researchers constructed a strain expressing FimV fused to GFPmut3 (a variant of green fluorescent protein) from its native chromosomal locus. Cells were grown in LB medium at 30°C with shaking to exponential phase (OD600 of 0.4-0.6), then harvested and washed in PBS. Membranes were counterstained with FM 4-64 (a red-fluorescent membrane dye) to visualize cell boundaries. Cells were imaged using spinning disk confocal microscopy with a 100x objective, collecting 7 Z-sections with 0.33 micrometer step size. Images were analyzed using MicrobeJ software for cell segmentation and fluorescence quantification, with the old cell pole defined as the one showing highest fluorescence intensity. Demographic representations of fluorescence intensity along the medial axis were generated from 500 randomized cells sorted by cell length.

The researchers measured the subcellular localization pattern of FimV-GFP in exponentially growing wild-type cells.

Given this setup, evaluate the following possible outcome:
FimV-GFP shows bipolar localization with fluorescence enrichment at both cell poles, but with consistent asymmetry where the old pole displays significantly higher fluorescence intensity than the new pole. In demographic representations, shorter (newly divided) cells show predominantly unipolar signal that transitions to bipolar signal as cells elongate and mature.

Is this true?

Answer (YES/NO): NO